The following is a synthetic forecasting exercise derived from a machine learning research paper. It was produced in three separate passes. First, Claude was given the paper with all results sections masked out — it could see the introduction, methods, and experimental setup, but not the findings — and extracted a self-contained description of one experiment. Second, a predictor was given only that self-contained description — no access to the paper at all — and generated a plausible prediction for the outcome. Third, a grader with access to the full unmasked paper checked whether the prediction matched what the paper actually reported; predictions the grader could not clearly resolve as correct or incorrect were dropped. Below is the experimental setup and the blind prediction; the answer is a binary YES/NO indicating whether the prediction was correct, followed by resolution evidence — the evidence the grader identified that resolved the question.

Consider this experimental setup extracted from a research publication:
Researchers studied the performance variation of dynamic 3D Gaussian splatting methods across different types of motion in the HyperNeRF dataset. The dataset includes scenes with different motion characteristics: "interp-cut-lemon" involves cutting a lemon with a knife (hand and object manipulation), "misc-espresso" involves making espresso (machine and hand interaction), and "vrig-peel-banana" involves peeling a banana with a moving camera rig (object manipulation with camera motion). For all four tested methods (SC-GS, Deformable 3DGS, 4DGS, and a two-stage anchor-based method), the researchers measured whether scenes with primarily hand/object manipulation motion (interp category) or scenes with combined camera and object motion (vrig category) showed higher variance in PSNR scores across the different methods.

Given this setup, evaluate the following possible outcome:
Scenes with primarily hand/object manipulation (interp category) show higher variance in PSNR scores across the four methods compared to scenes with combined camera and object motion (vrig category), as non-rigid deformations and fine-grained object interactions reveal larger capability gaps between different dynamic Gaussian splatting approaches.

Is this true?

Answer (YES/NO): NO